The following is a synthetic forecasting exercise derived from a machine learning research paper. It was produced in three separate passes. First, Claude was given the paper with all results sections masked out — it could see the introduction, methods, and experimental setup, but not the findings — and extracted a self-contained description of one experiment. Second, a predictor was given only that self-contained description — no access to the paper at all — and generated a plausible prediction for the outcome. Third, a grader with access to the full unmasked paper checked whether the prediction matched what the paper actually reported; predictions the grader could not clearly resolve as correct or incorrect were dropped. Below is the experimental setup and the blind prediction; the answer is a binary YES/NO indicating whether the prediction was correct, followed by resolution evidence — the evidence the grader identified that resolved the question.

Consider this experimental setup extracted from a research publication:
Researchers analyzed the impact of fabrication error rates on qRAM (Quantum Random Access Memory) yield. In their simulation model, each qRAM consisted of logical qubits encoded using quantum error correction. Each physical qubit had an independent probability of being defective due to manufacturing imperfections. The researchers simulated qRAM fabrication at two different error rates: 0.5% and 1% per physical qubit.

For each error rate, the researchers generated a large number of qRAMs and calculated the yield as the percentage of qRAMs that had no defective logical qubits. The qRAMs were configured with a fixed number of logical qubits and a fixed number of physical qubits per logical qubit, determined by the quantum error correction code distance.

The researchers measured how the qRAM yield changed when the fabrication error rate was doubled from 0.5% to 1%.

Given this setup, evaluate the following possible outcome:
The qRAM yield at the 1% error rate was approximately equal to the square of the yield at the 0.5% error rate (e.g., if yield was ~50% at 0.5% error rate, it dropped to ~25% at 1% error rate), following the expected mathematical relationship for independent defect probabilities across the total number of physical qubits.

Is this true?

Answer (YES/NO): NO